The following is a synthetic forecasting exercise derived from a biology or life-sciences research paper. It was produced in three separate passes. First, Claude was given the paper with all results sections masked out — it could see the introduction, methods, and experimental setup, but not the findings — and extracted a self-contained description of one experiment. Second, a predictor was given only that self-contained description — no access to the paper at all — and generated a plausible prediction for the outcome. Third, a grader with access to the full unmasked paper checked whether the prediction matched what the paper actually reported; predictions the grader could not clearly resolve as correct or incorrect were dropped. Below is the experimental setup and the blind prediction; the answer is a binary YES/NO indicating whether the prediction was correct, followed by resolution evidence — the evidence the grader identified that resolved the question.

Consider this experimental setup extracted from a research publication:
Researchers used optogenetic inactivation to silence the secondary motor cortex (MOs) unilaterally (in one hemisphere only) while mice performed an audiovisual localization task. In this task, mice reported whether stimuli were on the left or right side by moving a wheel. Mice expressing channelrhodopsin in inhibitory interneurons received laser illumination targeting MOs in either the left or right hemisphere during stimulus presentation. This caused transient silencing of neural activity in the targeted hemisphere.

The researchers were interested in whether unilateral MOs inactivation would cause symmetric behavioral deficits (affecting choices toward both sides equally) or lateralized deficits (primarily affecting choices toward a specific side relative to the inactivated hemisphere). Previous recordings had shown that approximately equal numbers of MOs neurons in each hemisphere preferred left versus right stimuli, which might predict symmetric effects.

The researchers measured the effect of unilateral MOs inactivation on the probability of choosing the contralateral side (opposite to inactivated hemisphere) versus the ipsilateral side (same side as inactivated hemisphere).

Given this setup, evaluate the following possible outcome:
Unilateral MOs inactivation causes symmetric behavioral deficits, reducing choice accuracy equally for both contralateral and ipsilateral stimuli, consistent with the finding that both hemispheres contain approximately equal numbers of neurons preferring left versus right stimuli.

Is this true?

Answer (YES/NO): NO